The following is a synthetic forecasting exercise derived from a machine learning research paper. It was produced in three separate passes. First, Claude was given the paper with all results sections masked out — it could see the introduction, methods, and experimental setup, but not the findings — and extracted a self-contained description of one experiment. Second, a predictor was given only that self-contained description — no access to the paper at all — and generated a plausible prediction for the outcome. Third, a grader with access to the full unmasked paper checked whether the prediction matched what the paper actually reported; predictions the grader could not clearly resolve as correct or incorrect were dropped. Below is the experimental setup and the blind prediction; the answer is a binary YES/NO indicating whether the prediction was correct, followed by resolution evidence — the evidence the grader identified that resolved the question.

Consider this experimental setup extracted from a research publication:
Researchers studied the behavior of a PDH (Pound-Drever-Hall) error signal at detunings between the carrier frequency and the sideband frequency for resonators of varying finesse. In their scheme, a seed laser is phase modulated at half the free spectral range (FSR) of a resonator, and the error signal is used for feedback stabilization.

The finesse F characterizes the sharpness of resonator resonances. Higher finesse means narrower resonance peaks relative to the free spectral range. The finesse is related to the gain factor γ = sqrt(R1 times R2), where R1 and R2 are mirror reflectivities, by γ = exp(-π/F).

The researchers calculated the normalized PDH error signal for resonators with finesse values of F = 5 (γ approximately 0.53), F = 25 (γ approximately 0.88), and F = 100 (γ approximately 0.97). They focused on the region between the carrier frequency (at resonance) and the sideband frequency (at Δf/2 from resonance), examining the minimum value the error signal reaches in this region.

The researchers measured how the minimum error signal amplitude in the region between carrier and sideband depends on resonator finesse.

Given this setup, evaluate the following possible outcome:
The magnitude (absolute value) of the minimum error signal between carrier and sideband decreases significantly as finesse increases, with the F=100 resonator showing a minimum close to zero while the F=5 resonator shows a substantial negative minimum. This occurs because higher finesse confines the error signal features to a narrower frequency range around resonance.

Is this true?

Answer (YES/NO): YES